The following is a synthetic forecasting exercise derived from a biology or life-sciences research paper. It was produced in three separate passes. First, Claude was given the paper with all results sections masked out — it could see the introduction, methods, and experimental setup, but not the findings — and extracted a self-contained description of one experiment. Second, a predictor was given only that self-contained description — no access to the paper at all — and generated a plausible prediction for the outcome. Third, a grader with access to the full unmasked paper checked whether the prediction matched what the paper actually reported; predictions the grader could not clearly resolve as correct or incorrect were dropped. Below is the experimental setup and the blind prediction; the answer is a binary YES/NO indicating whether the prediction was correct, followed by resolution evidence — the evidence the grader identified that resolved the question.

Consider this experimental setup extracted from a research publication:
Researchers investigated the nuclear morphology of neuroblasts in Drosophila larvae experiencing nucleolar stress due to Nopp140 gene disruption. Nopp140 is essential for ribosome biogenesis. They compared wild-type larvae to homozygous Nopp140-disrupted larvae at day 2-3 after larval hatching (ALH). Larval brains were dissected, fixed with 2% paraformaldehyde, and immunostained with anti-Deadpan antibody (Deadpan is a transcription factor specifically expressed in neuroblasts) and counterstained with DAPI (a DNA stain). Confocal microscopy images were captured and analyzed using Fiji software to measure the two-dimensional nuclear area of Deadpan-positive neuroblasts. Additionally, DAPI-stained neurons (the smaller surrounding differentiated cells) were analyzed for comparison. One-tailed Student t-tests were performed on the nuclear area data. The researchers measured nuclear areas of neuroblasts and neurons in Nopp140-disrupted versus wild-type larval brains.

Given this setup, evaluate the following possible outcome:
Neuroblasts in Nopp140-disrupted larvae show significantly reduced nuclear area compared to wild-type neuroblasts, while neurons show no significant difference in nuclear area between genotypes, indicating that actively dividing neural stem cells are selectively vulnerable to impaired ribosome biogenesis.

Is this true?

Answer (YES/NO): NO